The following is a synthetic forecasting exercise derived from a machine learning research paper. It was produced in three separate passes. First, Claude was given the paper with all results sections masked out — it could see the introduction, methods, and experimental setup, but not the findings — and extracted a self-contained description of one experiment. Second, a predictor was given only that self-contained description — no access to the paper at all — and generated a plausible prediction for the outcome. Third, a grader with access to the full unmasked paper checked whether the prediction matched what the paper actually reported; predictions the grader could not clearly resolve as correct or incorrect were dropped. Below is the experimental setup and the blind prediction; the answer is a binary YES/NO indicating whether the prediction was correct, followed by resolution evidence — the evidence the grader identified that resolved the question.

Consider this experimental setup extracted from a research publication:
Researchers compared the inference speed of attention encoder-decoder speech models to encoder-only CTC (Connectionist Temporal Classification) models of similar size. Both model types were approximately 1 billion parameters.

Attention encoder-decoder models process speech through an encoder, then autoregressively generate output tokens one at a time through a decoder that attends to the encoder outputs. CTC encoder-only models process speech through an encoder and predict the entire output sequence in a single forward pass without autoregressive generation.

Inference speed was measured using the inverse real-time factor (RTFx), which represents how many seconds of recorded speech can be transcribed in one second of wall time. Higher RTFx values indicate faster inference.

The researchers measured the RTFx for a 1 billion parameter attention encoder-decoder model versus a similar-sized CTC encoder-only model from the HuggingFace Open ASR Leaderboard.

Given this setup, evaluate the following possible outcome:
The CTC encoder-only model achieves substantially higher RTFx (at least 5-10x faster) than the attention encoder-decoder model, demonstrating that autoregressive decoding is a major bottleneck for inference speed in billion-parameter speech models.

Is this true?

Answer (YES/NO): YES